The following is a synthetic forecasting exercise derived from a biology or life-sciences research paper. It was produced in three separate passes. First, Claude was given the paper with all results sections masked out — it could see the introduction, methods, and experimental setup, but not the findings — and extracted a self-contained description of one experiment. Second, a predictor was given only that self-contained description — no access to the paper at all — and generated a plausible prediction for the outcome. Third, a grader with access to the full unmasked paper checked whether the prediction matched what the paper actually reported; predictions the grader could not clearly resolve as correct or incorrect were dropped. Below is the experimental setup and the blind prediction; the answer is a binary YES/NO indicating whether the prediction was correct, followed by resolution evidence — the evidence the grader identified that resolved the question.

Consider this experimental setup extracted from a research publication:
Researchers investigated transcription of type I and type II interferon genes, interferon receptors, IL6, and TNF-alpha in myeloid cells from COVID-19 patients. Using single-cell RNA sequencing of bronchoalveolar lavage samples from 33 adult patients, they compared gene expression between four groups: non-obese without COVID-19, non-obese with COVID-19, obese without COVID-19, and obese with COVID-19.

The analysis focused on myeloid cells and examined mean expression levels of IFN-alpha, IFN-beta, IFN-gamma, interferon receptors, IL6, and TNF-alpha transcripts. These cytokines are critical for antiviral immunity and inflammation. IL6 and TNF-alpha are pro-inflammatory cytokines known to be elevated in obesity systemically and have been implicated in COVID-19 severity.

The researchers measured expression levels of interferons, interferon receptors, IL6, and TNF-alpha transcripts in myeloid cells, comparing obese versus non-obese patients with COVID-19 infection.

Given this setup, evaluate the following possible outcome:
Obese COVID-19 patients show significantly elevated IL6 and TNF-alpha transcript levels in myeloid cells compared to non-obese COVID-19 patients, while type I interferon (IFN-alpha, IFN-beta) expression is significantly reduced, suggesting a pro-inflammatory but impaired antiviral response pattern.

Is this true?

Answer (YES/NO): NO